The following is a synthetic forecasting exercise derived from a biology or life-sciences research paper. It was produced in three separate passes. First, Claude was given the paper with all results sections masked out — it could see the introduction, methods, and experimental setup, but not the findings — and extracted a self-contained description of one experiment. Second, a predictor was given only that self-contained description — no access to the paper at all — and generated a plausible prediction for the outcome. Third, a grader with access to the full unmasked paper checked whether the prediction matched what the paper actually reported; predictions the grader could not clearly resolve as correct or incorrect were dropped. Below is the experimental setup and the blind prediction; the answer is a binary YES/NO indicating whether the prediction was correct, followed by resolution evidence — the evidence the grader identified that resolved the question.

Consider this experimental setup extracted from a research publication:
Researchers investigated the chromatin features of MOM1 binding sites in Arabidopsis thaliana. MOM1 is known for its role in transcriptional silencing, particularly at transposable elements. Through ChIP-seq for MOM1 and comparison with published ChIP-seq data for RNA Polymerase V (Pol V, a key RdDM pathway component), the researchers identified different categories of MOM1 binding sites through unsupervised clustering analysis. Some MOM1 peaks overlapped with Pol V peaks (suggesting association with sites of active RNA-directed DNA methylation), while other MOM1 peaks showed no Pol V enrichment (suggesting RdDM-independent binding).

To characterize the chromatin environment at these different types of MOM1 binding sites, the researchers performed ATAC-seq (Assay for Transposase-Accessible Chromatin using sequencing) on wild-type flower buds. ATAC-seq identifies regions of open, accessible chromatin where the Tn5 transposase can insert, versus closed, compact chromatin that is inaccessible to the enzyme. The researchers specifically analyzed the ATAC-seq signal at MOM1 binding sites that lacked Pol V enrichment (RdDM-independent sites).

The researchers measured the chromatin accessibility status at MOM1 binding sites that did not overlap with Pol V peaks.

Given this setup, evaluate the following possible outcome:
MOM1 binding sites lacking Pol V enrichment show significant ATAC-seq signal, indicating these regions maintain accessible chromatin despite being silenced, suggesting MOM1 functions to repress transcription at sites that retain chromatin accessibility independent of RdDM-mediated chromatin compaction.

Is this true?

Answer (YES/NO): NO